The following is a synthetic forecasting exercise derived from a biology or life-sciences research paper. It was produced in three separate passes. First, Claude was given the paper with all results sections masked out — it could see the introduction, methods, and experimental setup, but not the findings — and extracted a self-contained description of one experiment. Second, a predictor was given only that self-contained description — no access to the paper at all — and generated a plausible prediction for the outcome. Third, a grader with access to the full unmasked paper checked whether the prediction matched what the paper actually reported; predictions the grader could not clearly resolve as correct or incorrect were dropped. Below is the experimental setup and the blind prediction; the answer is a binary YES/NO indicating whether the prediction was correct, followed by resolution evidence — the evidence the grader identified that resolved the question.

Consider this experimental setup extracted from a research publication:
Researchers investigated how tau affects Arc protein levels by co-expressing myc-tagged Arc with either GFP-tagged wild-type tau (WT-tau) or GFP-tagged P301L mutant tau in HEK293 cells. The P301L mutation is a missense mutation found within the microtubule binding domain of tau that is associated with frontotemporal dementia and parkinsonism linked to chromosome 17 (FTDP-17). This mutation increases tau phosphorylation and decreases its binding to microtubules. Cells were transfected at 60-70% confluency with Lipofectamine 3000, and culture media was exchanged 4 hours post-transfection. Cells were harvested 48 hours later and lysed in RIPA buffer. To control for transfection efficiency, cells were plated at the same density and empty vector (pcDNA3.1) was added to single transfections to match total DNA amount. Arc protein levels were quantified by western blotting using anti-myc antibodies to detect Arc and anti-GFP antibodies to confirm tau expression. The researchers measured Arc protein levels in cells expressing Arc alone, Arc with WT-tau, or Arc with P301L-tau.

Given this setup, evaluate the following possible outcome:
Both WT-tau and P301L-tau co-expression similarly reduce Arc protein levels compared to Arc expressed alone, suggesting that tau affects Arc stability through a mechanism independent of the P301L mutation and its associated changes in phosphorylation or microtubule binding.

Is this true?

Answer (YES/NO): NO